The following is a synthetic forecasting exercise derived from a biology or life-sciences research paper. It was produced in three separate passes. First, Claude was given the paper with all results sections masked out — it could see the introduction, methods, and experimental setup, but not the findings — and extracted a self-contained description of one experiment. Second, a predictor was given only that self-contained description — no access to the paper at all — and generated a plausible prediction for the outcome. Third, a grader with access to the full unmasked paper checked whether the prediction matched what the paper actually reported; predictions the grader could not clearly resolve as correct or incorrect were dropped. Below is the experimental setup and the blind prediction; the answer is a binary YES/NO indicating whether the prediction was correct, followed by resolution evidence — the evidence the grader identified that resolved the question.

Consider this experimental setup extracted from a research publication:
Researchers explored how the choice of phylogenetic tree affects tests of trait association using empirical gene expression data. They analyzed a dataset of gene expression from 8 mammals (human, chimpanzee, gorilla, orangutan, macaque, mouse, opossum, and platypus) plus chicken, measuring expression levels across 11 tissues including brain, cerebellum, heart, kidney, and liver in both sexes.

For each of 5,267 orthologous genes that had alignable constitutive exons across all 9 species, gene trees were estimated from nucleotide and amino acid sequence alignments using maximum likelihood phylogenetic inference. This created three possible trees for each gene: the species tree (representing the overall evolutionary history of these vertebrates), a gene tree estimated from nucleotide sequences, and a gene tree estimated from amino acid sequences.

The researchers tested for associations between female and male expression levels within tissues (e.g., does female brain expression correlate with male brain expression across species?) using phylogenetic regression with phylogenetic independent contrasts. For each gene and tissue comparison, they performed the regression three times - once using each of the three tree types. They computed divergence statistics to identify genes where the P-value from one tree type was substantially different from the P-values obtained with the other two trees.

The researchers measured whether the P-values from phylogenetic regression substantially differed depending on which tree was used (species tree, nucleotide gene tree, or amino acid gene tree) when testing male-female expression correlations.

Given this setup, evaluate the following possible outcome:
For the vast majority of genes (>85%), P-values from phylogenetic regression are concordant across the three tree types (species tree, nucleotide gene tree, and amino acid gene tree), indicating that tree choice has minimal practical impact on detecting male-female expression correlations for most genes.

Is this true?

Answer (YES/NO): NO